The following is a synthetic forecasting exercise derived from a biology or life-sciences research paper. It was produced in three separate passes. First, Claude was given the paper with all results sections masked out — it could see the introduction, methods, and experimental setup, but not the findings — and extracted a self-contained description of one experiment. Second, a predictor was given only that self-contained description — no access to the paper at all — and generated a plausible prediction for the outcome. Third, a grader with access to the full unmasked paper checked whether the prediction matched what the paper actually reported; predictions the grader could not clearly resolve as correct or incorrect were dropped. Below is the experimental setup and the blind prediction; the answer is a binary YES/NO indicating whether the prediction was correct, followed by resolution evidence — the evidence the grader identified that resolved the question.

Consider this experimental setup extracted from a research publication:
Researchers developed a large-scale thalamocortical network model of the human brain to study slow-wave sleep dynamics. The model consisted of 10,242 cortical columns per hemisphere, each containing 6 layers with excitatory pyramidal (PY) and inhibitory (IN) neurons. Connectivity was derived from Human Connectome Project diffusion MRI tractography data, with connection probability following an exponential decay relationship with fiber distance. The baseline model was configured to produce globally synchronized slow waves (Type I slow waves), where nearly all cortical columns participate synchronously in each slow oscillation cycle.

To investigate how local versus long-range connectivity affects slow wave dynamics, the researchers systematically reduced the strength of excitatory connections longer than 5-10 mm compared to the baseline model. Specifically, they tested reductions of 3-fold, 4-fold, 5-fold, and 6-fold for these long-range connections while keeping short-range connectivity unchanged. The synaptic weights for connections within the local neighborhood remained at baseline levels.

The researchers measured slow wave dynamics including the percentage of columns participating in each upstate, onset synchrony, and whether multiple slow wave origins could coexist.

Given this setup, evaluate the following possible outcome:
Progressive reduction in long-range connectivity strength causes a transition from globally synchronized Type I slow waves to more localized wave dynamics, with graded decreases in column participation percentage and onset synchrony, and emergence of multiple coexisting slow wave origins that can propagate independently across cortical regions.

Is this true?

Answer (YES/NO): YES